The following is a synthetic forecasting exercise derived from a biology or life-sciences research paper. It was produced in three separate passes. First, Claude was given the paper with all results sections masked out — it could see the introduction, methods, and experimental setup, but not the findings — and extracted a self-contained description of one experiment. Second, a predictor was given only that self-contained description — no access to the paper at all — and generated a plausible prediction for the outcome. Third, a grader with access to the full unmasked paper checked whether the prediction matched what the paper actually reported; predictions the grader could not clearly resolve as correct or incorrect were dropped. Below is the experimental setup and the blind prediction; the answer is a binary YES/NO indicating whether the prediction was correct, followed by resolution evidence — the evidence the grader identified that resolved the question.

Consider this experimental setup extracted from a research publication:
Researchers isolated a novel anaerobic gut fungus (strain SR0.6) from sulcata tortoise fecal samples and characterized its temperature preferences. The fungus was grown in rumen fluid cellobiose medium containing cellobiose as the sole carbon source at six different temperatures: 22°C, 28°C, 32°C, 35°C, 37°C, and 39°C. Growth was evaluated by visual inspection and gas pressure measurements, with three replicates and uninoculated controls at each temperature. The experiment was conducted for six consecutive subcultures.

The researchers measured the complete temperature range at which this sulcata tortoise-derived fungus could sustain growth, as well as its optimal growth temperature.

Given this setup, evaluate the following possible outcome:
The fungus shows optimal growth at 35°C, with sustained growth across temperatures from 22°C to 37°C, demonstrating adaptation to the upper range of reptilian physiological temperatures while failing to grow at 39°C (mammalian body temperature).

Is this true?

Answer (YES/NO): NO